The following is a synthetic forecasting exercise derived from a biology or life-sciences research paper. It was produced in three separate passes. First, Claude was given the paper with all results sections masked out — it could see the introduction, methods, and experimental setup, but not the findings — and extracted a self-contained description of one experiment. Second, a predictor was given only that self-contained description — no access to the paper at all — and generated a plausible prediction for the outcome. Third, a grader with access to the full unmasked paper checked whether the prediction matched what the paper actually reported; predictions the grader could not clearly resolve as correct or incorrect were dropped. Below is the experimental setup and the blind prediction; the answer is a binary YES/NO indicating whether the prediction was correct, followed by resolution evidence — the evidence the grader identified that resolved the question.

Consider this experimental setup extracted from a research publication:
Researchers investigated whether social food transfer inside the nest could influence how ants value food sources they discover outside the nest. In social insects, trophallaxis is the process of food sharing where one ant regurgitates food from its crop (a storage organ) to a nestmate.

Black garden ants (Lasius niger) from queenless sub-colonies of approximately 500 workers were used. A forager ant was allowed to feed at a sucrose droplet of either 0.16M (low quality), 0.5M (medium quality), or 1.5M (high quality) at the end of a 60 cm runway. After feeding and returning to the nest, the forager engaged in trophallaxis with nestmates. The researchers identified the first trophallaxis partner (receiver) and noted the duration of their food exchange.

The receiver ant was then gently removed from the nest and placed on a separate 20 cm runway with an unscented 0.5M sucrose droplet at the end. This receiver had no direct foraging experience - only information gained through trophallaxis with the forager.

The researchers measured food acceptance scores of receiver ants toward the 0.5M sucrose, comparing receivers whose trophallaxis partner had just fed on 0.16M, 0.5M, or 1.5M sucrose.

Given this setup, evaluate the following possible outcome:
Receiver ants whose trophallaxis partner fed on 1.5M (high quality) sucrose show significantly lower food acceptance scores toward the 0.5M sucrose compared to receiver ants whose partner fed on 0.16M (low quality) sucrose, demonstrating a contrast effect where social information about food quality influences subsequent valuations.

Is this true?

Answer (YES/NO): YES